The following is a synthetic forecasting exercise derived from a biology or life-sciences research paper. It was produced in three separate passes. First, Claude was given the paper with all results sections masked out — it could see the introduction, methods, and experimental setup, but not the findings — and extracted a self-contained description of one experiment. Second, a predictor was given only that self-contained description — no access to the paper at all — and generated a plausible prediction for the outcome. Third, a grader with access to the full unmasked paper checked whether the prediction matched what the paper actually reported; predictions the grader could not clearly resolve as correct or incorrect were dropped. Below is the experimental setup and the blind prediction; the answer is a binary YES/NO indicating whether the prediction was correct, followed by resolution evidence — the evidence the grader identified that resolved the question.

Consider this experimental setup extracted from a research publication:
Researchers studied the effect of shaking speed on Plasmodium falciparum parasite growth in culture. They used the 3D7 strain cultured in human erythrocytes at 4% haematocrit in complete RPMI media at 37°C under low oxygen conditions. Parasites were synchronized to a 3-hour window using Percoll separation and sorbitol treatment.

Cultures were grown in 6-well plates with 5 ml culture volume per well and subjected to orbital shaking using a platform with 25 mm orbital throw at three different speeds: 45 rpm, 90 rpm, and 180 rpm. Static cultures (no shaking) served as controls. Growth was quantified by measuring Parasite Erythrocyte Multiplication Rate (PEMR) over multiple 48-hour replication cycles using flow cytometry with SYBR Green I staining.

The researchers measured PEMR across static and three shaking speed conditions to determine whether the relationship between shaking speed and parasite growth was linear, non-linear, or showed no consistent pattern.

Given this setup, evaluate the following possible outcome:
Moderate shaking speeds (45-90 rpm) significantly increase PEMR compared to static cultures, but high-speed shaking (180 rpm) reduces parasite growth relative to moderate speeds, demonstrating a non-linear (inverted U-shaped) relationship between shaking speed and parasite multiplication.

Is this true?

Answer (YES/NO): NO